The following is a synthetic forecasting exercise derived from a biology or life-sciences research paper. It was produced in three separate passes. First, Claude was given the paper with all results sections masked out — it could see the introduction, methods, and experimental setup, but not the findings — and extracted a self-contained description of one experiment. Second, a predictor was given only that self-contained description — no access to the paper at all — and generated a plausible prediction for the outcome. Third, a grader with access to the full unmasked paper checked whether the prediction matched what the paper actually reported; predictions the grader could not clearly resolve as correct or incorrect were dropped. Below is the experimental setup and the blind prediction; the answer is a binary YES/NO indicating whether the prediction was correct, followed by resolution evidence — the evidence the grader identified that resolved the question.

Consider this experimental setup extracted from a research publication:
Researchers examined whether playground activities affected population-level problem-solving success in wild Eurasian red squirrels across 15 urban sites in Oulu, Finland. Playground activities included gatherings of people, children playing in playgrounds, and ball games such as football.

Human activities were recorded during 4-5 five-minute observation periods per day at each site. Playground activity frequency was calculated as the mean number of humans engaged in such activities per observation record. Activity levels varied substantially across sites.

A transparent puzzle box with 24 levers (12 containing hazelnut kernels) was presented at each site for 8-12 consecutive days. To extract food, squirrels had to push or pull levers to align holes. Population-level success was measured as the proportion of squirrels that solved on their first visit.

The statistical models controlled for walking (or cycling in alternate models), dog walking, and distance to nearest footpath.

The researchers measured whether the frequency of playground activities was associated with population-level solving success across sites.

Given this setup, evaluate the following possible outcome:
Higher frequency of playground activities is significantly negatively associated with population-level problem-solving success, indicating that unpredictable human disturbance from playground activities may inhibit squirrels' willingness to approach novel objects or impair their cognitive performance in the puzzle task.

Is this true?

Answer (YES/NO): YES